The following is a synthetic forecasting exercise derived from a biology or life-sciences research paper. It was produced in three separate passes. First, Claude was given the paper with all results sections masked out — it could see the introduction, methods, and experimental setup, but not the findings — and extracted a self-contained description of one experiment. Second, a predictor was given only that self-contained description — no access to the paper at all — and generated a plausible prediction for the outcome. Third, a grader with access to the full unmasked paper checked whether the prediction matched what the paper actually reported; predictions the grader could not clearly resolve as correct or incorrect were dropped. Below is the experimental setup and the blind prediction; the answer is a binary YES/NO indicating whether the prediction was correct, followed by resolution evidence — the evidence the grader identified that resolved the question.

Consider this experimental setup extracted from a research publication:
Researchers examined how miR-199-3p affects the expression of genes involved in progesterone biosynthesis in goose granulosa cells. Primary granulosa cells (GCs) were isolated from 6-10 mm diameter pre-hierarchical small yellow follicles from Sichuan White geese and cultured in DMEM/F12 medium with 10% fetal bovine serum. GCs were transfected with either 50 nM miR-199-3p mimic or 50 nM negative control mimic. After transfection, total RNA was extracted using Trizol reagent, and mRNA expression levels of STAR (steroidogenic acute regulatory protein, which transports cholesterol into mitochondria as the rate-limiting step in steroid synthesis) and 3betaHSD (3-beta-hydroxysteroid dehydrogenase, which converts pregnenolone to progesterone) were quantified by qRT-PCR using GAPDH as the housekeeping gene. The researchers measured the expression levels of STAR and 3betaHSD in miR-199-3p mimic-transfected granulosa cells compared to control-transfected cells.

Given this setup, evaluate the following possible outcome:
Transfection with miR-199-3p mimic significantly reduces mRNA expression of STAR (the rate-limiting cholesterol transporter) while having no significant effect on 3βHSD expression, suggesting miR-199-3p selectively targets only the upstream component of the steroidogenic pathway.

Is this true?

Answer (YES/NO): NO